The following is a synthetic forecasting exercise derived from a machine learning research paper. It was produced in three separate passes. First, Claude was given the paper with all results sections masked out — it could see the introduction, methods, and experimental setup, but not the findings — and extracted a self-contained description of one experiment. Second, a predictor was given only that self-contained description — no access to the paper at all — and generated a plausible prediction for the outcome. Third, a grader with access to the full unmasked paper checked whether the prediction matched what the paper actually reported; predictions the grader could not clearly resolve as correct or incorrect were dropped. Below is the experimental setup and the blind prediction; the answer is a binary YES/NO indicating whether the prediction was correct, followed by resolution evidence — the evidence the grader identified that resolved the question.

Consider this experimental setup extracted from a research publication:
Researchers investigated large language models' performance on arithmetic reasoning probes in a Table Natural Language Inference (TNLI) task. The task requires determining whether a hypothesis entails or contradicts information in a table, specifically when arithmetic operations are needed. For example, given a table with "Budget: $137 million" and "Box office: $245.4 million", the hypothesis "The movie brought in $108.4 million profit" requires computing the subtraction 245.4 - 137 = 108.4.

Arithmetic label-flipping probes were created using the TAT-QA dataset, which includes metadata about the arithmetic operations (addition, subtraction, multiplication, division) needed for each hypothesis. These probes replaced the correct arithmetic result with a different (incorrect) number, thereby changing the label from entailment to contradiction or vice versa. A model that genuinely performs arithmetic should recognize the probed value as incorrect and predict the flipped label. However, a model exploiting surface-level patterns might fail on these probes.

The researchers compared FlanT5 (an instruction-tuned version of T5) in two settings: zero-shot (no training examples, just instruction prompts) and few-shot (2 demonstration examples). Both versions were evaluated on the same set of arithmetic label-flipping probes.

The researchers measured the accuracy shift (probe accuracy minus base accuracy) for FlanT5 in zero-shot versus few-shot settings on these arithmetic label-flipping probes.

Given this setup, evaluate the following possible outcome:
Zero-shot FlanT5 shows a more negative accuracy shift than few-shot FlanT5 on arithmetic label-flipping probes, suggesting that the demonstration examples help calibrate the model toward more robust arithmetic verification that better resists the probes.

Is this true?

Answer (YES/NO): NO